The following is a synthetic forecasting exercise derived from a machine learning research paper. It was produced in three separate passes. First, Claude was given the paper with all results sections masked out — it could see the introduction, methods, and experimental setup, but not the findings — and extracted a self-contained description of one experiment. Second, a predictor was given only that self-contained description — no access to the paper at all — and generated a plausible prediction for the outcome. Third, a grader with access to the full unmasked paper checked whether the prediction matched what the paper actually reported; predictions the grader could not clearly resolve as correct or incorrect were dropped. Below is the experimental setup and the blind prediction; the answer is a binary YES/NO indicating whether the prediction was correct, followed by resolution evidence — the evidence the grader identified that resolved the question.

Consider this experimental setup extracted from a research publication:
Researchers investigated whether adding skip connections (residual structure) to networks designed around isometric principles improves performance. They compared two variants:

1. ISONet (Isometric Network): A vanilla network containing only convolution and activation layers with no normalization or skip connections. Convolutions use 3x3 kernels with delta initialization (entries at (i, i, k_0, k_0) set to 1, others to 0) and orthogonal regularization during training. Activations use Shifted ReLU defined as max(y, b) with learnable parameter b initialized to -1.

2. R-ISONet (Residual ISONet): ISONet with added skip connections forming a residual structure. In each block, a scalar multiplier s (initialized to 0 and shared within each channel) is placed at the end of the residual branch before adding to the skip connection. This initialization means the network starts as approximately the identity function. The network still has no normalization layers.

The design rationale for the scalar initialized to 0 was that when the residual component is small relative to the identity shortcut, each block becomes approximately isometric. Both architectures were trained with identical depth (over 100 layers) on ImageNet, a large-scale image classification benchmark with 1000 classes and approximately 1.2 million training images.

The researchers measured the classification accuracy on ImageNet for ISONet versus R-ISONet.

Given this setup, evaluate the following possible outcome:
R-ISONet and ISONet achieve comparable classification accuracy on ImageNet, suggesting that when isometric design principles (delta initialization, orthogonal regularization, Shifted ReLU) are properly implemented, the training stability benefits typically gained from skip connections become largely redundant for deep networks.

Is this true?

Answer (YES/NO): NO